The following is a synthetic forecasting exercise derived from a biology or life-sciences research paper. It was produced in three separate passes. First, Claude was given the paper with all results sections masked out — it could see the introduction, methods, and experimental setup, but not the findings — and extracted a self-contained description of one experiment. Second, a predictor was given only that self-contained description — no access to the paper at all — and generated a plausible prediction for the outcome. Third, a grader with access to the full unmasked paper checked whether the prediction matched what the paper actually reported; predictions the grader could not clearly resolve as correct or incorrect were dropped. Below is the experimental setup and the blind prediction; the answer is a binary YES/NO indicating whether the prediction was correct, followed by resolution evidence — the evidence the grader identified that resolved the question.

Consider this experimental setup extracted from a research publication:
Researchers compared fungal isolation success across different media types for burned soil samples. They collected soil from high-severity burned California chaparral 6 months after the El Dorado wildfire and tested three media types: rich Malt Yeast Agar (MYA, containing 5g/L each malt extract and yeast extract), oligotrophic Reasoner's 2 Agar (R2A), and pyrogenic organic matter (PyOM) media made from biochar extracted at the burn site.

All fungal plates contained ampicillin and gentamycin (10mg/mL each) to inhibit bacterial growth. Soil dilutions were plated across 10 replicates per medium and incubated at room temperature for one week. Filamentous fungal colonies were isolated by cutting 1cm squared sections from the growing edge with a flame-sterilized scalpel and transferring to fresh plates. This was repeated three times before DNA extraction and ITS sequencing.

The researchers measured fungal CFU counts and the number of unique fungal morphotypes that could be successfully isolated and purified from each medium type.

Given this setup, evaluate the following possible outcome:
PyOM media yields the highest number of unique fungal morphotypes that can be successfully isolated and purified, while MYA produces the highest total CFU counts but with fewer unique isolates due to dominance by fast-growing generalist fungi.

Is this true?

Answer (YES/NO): NO